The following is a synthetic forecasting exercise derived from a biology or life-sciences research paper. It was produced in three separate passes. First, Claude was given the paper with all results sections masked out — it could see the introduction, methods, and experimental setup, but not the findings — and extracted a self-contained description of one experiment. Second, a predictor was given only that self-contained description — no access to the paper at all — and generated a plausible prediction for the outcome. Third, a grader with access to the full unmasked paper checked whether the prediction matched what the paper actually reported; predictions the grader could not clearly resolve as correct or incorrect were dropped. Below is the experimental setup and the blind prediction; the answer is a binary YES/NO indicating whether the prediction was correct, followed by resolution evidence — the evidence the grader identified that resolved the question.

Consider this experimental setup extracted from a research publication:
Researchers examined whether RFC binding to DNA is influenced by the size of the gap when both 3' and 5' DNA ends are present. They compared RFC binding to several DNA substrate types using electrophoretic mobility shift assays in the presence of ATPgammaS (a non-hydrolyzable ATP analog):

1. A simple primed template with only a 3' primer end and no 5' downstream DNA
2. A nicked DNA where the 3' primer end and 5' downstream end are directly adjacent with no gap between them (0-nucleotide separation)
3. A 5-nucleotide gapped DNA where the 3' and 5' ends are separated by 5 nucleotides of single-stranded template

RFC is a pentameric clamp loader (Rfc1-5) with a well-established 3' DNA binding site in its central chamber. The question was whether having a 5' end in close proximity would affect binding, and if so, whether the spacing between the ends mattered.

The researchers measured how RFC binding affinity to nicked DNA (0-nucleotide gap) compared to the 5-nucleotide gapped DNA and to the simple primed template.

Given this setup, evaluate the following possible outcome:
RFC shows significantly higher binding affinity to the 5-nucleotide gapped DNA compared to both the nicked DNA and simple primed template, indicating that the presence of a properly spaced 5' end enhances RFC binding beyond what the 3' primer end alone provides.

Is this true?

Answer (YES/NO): YES